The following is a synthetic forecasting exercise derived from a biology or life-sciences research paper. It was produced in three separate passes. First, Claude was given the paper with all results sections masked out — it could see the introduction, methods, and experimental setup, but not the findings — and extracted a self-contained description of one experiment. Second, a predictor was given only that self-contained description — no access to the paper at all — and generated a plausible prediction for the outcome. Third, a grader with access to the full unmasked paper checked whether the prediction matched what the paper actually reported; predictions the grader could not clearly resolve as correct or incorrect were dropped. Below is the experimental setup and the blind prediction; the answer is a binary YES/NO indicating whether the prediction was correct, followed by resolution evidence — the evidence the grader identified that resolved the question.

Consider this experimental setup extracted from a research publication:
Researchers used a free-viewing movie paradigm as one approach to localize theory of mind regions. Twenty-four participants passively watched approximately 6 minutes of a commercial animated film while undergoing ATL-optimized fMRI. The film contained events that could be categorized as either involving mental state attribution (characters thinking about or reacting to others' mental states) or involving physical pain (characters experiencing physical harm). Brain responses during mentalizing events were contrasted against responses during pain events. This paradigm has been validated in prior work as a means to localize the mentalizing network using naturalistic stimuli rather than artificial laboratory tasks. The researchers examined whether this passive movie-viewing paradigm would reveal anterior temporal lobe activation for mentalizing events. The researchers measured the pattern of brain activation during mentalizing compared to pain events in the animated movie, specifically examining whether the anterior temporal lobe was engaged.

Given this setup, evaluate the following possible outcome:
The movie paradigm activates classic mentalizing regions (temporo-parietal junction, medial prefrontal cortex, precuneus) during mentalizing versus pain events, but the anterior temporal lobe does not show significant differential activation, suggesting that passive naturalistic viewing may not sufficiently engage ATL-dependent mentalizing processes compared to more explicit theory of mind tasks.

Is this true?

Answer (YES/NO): NO